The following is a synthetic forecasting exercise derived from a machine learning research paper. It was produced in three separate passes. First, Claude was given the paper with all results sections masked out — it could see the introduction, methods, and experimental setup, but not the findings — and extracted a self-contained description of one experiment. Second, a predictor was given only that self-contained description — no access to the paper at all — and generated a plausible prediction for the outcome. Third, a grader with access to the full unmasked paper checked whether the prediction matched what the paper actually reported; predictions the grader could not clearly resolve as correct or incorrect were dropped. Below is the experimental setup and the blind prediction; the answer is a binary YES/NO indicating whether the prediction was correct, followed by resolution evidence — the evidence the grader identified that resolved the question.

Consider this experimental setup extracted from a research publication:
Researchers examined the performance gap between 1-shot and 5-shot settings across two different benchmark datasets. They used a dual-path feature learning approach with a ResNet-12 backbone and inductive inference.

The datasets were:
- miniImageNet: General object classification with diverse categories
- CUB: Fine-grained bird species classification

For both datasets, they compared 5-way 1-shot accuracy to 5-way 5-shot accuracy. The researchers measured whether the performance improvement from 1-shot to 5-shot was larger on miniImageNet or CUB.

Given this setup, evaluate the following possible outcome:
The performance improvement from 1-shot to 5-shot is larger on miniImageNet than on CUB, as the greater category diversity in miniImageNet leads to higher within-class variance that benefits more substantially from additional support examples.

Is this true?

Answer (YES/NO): YES